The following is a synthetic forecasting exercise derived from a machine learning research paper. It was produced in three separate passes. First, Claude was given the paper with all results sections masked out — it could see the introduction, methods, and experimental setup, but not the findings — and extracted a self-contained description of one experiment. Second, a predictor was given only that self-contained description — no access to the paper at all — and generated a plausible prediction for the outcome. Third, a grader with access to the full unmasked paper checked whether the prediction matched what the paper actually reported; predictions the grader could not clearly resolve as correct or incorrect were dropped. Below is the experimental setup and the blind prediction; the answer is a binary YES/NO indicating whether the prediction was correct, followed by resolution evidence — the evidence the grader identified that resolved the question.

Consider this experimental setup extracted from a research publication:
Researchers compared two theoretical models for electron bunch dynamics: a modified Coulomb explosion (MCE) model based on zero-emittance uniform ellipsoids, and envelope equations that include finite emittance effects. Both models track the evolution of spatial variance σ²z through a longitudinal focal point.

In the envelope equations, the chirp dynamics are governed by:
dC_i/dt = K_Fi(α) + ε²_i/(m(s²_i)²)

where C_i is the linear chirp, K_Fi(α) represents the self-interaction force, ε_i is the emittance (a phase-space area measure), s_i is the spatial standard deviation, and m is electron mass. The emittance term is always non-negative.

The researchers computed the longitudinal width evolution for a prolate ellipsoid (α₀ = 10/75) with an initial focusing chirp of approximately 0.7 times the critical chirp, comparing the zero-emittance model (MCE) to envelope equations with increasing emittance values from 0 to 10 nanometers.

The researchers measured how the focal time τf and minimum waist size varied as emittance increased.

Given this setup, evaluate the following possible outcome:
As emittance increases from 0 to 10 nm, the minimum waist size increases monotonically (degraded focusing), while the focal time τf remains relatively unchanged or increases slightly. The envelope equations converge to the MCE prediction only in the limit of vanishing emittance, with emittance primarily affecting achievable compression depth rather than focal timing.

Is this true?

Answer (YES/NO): NO